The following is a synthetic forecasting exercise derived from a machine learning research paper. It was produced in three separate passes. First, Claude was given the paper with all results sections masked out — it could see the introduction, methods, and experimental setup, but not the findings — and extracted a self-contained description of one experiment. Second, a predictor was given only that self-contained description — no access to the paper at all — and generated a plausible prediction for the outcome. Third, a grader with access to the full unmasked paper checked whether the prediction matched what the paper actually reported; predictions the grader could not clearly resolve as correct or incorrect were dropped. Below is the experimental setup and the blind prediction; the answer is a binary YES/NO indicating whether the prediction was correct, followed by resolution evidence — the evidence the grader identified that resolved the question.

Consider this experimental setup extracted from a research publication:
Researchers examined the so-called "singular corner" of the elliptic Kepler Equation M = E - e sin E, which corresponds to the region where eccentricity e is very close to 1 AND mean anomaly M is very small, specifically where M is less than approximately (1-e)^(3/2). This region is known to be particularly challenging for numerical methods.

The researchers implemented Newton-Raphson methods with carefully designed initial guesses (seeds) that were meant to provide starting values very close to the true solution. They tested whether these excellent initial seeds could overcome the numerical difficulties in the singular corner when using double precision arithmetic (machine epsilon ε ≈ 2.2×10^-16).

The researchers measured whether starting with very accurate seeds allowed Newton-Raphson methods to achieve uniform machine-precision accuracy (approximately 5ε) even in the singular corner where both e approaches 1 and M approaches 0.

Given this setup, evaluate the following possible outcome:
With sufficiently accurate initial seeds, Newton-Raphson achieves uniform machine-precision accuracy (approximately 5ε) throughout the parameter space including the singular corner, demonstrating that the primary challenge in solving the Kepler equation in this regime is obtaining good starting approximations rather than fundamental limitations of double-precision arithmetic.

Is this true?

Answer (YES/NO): NO